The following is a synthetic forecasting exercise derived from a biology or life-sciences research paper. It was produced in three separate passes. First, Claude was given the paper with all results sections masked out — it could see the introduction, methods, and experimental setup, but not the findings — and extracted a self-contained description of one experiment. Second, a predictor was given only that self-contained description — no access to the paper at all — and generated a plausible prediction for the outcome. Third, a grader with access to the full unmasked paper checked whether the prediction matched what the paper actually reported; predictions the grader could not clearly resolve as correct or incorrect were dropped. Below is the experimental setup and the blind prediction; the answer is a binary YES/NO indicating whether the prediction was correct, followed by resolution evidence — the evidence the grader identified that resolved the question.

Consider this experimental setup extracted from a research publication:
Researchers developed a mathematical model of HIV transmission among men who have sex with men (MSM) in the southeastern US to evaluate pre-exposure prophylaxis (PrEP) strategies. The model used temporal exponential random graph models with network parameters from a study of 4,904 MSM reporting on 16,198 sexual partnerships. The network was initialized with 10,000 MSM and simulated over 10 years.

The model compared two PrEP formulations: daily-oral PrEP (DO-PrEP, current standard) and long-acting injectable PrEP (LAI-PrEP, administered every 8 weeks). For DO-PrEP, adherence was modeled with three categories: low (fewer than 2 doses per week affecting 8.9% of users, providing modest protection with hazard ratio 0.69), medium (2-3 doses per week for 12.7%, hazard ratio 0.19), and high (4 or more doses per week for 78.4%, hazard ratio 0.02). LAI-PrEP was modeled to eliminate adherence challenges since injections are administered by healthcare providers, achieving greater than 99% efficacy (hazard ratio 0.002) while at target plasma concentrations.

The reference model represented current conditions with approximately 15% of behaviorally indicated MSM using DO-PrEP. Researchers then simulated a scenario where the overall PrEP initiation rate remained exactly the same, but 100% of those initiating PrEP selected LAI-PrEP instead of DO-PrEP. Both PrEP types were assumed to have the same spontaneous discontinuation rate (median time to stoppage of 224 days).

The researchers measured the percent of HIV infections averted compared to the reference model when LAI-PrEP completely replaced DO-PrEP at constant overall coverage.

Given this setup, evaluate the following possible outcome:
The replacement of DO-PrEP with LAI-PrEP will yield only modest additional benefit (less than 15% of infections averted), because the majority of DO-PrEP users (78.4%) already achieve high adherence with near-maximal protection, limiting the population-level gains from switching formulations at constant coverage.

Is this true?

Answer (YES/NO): YES